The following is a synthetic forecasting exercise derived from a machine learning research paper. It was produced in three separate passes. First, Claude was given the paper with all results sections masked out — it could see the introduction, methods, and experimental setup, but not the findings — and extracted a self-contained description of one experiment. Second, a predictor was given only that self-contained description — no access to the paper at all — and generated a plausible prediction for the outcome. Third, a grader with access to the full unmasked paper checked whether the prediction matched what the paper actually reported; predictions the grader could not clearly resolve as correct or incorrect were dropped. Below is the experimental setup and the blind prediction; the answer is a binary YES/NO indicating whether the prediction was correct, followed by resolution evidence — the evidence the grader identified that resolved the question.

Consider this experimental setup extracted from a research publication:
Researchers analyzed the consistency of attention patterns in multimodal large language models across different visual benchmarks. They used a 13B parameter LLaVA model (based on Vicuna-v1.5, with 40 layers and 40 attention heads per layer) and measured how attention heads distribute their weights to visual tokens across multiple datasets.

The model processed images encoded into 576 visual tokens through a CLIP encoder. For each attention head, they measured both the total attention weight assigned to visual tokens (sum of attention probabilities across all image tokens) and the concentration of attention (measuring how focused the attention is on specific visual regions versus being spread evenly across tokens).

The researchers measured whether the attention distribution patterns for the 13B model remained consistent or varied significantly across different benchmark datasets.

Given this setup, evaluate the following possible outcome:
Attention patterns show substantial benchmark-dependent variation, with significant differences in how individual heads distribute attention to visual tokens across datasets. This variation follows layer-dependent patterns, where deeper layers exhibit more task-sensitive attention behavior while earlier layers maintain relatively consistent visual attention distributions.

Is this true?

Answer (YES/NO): NO